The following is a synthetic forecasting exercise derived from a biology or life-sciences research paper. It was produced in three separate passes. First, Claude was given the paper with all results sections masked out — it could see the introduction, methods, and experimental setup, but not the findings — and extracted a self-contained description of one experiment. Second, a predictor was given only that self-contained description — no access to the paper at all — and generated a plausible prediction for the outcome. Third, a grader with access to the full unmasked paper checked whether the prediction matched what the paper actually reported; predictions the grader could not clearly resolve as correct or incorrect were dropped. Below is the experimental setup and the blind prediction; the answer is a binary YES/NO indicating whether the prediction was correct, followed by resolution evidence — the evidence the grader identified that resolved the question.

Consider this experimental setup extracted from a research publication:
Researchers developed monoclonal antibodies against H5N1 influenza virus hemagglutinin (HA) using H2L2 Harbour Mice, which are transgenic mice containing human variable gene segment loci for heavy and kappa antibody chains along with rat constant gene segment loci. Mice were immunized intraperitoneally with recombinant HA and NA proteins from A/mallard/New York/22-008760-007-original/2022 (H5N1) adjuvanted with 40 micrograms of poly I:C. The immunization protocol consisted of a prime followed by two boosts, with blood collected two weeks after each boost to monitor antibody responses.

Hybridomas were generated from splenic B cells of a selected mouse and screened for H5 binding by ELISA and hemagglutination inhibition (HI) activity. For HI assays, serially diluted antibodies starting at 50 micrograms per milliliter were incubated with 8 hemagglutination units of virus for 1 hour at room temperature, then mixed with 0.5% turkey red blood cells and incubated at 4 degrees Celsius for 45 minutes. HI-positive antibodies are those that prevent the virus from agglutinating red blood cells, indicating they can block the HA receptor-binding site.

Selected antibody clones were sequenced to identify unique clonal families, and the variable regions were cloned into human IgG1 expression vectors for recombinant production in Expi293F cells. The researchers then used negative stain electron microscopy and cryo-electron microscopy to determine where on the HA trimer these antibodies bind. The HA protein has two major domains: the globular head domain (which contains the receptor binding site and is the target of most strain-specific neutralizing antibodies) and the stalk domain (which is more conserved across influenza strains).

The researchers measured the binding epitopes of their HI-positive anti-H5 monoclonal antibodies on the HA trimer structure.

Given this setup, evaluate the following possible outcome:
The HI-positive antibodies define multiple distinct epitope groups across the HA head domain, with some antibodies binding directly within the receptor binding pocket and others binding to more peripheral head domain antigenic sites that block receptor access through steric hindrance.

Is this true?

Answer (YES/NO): YES